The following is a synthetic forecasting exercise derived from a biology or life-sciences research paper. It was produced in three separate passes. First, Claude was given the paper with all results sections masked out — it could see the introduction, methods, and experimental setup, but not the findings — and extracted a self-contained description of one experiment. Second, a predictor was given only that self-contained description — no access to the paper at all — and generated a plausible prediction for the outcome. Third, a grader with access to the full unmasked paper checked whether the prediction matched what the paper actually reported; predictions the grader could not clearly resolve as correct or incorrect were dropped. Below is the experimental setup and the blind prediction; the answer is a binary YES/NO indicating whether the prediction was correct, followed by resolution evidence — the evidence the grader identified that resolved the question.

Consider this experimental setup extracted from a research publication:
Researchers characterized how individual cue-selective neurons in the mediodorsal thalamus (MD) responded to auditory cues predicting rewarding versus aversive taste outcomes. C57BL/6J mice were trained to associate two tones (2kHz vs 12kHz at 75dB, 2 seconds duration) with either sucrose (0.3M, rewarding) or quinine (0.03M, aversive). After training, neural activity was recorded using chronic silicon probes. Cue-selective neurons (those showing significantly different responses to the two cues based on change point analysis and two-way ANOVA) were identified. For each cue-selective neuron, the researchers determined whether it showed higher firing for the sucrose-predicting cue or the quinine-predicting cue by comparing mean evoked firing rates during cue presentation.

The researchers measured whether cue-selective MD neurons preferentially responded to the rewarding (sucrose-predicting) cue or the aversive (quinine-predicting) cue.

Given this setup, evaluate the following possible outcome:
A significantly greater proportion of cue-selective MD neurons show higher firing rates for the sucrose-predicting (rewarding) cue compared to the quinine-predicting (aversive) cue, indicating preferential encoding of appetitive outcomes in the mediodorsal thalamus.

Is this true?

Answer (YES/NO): NO